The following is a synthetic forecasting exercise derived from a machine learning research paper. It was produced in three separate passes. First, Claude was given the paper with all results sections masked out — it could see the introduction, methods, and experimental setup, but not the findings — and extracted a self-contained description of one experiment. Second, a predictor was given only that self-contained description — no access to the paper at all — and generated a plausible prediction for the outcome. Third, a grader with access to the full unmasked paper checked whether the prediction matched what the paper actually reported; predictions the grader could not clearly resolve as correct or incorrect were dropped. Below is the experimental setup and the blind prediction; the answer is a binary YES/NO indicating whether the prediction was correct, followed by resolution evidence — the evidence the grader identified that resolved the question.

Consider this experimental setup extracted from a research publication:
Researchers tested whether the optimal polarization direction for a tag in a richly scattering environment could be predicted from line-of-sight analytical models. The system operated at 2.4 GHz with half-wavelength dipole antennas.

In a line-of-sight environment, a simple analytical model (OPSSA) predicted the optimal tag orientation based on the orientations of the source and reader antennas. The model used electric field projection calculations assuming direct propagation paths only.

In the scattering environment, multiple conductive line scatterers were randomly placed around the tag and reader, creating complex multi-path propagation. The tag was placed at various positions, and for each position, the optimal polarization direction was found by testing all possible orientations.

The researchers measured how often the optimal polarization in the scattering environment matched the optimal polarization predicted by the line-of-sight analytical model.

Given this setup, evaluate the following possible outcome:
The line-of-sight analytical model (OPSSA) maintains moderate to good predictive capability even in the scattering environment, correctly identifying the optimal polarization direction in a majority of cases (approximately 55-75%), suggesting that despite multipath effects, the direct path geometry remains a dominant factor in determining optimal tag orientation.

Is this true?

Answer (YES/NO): NO